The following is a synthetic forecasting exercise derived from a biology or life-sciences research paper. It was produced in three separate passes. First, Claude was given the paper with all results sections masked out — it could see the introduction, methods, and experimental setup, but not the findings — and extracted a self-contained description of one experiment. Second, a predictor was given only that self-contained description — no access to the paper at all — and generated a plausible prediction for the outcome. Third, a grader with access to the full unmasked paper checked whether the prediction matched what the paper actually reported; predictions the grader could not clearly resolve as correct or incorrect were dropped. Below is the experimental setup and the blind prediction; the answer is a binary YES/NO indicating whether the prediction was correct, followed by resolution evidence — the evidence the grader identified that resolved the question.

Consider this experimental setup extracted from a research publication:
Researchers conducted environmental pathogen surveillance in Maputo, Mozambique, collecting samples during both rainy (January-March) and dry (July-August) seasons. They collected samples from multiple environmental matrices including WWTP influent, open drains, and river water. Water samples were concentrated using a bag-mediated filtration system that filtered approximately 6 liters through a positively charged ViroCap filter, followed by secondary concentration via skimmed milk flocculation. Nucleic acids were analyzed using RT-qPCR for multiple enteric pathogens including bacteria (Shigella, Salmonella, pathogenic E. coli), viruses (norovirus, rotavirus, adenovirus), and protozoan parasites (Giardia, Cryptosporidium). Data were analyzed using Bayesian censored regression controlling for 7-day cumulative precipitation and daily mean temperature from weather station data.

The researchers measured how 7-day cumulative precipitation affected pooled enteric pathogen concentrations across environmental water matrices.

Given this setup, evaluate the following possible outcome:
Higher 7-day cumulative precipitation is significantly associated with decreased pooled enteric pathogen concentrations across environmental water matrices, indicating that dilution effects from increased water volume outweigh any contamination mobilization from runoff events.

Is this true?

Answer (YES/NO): NO